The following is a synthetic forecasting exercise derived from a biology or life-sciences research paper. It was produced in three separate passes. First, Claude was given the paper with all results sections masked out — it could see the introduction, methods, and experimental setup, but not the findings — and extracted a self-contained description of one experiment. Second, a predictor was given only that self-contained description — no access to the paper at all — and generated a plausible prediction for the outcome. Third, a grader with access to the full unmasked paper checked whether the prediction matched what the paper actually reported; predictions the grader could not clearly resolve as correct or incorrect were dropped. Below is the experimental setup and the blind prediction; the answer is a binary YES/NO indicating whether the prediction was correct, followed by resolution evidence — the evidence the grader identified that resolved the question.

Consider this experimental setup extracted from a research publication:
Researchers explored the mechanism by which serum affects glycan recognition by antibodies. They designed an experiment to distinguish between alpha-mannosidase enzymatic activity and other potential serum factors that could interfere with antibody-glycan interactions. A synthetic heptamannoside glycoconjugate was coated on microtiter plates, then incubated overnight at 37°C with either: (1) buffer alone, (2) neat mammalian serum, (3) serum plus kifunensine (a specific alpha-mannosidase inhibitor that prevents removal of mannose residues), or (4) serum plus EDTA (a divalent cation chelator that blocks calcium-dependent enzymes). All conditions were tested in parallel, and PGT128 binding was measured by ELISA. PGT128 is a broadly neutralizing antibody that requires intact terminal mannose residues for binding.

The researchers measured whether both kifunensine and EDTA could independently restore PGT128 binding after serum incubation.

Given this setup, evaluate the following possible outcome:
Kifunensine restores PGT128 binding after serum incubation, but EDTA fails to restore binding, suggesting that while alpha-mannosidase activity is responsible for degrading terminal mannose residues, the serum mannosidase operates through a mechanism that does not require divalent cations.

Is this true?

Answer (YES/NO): NO